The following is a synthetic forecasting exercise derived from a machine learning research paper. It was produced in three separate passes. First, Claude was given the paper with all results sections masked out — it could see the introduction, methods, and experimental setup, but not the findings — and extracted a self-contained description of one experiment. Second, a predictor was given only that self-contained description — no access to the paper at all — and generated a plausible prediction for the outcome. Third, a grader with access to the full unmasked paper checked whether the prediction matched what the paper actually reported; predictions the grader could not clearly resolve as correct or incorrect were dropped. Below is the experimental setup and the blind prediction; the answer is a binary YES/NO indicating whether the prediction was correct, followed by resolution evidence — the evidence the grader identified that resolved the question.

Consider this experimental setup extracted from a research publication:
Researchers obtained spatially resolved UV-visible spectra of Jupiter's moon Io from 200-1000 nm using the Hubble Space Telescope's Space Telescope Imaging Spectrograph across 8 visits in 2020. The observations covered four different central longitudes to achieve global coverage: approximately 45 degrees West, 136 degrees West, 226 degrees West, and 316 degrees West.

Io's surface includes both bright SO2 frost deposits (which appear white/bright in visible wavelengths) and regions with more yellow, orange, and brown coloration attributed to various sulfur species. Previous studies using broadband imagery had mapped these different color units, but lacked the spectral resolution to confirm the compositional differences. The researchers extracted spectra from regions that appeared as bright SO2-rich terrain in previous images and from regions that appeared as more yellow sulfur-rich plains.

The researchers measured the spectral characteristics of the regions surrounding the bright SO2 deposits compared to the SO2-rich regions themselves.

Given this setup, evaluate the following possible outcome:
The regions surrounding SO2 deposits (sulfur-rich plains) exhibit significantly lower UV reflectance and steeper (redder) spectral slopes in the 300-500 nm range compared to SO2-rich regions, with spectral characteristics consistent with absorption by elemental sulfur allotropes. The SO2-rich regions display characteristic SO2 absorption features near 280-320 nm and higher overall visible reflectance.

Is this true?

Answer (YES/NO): YES